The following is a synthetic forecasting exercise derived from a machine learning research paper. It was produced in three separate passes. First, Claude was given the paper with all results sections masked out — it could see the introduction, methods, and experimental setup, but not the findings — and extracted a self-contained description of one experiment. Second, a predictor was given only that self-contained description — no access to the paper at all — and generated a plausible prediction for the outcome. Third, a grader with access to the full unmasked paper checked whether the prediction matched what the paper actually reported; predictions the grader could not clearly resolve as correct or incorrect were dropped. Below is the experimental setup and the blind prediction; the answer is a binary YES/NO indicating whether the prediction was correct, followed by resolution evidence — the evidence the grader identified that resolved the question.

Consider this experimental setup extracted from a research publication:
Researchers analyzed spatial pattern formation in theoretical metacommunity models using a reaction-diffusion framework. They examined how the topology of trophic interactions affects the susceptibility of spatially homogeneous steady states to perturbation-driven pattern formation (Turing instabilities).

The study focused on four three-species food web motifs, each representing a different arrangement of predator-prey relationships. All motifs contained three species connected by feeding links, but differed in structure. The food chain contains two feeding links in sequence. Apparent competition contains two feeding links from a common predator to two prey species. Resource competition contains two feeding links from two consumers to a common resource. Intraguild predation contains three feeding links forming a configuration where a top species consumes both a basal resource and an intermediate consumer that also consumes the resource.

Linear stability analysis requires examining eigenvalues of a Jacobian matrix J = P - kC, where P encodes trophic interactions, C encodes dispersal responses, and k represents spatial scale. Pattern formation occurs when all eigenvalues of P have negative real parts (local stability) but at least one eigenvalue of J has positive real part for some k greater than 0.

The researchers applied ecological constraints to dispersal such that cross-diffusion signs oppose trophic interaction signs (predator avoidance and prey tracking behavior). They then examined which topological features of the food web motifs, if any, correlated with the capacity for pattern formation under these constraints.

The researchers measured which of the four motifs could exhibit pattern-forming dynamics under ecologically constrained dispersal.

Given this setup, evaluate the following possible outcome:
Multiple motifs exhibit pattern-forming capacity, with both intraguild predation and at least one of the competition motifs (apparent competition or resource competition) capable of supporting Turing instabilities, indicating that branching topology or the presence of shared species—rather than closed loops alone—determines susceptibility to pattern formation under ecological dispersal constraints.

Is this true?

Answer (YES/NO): NO